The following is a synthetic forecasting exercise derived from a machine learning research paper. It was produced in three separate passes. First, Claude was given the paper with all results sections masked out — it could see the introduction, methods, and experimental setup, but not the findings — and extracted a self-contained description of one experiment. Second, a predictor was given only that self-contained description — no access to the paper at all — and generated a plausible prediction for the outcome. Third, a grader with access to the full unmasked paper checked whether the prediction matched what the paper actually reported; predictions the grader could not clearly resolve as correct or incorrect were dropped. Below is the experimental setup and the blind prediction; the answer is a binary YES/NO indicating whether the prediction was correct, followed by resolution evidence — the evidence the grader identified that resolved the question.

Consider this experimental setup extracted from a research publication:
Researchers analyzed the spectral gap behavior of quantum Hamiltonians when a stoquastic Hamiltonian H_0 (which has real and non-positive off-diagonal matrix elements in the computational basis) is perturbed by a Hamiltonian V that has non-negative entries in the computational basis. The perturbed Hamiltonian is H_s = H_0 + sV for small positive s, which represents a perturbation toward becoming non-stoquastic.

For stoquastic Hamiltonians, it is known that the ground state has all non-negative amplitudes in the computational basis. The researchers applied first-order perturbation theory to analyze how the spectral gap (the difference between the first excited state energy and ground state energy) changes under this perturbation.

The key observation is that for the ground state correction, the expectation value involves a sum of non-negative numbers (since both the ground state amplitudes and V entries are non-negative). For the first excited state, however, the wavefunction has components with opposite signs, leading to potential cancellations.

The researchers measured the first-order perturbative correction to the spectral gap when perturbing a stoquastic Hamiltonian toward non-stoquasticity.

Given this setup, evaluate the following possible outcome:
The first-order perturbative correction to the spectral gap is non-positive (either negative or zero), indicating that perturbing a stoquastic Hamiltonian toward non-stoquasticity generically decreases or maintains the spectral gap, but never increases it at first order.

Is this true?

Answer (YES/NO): NO